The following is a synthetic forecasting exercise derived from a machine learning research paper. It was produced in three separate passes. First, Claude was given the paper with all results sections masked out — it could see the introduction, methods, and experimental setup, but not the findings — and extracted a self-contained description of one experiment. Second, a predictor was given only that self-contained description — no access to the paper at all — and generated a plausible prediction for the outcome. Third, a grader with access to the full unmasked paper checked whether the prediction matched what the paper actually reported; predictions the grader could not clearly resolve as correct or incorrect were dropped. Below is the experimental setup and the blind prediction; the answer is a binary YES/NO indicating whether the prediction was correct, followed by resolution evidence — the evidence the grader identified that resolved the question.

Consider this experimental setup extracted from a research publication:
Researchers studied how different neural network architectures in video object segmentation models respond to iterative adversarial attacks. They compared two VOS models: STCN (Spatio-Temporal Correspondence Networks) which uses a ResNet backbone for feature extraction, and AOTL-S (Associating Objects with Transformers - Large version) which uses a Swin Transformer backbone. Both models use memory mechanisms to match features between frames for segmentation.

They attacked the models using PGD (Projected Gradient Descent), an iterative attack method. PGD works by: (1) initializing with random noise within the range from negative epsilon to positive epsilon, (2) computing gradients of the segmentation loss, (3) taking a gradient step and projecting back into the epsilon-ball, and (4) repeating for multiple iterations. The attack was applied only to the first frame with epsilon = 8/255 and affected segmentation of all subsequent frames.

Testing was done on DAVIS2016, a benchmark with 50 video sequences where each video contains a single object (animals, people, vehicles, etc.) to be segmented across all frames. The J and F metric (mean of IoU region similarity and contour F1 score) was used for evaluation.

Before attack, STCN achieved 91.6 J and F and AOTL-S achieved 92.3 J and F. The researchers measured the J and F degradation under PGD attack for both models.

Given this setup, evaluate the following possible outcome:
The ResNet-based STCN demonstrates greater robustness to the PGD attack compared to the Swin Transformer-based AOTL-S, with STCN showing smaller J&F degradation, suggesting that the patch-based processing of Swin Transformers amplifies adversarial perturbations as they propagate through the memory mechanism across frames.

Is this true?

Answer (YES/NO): YES